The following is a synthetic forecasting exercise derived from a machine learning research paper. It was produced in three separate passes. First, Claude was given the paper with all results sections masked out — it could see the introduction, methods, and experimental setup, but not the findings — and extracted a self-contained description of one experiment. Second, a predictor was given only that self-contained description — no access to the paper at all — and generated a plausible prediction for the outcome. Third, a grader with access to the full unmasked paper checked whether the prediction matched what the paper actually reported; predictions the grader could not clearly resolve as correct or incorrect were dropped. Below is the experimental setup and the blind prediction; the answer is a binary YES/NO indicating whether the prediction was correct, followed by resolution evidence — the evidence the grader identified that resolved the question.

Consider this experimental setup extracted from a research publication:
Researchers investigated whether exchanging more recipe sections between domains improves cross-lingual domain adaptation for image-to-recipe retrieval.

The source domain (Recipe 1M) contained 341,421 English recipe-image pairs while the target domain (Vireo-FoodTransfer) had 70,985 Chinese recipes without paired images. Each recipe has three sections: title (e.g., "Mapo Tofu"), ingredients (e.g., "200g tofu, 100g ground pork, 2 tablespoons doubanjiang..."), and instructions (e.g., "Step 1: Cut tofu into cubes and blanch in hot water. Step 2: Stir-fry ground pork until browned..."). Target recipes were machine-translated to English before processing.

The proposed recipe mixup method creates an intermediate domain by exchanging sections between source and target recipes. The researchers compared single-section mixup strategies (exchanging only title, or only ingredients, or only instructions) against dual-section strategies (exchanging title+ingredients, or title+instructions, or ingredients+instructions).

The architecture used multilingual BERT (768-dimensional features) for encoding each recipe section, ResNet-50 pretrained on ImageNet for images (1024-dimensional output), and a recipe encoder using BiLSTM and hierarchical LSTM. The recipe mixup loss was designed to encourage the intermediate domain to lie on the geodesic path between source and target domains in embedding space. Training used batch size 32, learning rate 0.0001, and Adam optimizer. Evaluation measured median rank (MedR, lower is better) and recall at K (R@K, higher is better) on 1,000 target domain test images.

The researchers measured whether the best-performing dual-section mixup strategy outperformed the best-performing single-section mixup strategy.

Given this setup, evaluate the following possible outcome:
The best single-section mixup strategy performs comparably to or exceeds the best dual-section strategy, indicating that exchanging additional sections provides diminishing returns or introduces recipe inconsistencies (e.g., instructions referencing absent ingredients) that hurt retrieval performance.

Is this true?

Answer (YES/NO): NO